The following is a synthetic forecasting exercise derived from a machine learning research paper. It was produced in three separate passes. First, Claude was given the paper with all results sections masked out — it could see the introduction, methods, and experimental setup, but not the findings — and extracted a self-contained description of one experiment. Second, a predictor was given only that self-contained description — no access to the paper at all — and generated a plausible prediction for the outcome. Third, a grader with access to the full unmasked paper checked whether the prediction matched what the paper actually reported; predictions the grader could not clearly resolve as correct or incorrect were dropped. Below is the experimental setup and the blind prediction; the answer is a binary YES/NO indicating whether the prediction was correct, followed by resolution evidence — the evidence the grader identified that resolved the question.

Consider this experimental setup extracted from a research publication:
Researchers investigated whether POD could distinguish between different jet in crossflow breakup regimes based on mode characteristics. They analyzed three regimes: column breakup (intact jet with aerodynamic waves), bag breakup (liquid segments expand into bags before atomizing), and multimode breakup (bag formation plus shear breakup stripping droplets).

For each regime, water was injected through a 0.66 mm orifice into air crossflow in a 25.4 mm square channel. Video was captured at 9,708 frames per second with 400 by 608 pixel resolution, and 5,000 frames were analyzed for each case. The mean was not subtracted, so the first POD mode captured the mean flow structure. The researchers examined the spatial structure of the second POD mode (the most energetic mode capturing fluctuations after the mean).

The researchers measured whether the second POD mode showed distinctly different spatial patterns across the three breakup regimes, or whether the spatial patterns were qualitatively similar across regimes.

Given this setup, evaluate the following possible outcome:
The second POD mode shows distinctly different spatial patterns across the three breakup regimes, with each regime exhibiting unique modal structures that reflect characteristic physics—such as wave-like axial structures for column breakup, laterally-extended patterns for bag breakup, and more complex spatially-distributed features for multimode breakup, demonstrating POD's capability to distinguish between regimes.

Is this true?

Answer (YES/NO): NO